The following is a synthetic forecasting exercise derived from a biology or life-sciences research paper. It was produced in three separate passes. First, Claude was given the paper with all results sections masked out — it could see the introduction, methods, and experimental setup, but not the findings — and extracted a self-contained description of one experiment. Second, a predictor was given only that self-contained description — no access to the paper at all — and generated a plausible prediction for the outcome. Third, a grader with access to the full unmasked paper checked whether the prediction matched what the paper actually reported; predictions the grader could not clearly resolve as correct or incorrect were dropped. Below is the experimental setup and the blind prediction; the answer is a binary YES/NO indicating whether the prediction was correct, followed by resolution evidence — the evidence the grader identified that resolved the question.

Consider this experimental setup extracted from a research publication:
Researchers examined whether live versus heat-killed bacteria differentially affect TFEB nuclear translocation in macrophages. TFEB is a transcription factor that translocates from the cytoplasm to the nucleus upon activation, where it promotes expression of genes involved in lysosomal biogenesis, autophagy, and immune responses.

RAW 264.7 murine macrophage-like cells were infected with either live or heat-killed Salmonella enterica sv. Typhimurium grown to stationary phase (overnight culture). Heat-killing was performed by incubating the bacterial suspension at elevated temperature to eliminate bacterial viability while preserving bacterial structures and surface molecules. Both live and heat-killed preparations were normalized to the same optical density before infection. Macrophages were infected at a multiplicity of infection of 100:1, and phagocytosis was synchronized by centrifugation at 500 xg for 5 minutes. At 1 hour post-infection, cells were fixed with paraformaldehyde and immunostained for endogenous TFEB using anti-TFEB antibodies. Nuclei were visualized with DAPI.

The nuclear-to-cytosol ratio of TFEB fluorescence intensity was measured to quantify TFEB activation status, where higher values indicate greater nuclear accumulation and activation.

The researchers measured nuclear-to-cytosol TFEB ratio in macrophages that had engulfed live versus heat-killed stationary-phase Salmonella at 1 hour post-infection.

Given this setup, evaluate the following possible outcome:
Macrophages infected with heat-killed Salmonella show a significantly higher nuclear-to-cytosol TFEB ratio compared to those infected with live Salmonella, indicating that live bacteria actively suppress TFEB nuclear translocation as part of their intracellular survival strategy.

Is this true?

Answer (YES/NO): YES